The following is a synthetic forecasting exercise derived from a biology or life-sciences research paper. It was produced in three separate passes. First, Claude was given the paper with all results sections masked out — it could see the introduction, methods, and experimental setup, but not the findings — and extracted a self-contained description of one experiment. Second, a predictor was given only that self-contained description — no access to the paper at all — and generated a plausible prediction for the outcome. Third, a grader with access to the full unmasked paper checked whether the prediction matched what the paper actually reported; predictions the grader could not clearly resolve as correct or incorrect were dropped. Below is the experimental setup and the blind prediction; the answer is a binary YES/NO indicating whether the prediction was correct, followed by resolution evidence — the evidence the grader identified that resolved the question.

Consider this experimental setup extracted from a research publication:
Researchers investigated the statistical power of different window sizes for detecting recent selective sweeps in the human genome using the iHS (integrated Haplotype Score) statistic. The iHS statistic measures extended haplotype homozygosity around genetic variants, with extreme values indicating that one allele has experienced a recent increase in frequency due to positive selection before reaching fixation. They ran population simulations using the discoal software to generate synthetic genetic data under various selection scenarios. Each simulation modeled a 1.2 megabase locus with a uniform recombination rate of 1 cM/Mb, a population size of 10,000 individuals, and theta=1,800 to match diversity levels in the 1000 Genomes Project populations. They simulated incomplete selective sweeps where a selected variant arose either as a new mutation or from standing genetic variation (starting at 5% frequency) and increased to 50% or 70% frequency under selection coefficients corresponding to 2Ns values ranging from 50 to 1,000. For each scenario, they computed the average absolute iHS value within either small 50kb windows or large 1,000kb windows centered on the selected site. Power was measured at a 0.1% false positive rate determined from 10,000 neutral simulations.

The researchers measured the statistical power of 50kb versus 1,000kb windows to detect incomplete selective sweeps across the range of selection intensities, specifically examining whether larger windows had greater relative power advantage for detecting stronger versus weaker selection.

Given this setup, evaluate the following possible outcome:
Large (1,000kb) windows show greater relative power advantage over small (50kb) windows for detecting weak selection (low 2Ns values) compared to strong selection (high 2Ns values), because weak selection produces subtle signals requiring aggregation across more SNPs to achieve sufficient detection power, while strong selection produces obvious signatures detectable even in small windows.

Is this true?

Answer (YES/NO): NO